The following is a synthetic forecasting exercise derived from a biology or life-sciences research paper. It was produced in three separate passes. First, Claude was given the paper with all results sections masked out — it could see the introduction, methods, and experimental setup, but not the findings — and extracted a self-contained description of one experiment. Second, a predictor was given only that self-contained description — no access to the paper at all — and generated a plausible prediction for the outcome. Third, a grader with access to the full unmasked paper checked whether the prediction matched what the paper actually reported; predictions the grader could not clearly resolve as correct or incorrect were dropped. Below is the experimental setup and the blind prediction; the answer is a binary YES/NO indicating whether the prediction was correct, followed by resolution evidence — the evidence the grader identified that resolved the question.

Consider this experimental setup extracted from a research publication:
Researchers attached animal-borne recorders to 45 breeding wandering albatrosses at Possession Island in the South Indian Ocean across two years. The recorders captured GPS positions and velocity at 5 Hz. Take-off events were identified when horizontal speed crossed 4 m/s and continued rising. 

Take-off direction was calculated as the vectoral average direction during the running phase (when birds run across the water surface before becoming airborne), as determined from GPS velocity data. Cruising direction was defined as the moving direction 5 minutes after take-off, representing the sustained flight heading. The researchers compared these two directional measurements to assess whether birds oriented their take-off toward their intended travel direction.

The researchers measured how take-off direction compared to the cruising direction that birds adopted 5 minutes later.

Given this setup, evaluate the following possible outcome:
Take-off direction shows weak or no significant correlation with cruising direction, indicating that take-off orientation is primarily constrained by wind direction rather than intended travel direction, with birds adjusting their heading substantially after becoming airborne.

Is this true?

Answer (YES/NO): YES